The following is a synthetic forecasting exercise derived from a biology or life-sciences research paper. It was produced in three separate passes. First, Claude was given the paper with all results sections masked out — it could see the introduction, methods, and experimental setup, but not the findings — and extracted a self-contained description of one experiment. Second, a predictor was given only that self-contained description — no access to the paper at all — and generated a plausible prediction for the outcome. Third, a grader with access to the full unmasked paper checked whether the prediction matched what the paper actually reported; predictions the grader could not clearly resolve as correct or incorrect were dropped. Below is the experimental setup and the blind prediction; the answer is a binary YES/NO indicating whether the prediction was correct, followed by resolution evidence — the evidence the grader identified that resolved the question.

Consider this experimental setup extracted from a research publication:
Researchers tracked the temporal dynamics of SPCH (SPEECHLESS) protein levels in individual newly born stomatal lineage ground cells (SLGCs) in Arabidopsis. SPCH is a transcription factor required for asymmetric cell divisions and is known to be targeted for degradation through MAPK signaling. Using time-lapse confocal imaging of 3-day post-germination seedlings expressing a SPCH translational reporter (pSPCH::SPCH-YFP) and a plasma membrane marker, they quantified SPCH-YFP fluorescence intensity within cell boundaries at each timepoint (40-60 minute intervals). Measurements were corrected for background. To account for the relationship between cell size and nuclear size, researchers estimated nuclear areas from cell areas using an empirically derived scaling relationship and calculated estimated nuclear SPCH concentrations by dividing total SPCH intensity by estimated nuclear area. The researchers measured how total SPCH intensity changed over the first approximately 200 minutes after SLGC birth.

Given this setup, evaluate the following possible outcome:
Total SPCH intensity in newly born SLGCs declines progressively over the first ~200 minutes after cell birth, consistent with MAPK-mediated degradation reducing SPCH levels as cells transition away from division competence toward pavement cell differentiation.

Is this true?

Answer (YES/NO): YES